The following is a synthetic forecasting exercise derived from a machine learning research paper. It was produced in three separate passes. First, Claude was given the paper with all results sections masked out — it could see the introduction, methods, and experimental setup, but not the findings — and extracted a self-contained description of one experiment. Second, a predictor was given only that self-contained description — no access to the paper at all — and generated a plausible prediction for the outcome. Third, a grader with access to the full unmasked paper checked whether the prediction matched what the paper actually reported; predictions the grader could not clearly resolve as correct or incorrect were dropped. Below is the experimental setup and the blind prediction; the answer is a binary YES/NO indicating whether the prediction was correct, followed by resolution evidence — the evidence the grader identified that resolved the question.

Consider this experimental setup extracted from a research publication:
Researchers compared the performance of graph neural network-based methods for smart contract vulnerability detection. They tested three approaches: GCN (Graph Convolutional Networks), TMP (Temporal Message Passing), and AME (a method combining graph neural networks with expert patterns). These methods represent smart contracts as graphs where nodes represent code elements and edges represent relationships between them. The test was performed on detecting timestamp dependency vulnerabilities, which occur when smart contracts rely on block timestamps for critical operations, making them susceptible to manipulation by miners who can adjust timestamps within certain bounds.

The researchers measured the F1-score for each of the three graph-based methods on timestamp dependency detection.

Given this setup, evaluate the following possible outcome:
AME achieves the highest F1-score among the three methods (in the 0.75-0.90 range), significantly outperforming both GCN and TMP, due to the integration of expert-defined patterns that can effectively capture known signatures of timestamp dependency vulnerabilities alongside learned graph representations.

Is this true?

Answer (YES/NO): NO